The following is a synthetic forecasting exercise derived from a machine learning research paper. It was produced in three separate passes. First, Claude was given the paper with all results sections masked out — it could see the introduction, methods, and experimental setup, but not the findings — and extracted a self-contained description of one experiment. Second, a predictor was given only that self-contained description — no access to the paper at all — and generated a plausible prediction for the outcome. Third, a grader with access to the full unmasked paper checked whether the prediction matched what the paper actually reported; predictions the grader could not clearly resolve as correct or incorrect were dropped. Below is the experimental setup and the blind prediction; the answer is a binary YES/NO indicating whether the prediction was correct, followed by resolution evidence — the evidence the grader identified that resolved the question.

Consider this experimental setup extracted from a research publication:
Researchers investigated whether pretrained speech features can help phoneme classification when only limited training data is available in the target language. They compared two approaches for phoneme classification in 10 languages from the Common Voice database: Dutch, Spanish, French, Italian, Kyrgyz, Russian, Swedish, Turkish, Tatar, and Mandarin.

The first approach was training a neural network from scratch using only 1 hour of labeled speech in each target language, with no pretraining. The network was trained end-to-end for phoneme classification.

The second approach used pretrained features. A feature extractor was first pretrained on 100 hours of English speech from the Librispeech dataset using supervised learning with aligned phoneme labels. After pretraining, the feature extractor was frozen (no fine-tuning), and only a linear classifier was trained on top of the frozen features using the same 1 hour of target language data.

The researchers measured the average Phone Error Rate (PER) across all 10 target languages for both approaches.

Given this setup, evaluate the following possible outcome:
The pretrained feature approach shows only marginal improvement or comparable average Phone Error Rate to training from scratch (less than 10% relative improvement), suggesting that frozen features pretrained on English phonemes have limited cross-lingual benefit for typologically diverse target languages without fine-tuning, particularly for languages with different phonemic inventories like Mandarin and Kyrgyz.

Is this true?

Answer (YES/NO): NO